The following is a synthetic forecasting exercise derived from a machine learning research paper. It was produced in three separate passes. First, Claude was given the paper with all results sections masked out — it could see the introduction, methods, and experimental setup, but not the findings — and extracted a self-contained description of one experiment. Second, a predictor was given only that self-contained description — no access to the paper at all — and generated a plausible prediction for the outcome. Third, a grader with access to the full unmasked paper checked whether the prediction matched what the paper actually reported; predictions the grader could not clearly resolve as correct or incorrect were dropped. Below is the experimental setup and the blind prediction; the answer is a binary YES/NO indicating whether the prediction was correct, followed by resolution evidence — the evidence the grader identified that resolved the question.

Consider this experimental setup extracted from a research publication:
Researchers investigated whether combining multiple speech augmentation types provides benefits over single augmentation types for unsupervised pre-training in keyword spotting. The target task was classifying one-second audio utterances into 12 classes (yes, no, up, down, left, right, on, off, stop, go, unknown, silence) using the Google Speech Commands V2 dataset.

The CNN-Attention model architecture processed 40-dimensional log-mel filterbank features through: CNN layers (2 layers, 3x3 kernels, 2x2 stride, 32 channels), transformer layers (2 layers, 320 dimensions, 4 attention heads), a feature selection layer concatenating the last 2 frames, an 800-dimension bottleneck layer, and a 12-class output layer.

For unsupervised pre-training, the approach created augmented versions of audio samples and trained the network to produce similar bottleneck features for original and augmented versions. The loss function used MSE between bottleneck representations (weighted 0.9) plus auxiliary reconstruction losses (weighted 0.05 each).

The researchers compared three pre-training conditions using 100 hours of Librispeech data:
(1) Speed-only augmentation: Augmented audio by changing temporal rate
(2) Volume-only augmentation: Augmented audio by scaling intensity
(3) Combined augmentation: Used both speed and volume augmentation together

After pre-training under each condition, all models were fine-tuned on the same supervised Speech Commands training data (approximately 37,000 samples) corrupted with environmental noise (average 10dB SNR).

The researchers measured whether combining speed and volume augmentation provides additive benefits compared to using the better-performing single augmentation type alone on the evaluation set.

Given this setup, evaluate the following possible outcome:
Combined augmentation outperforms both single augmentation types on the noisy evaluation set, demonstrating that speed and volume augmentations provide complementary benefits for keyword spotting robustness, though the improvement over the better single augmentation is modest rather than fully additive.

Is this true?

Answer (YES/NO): YES